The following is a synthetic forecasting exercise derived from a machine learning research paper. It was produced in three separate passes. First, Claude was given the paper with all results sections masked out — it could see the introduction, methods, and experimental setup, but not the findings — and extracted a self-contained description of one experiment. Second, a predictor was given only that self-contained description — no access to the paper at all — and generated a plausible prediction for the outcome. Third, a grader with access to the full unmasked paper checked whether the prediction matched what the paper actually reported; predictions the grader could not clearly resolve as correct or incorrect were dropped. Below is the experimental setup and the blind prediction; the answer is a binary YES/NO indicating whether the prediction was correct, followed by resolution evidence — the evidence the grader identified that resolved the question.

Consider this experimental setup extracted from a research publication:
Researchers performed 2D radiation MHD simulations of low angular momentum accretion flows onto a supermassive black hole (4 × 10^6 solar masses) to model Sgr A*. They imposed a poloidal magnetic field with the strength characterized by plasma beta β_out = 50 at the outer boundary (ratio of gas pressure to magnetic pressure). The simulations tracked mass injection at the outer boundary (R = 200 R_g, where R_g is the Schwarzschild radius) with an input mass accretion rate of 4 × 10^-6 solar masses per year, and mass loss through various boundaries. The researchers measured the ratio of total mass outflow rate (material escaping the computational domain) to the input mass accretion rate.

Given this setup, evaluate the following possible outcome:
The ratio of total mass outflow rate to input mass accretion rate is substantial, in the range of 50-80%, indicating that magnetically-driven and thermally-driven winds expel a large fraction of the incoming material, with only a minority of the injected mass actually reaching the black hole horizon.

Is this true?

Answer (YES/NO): YES